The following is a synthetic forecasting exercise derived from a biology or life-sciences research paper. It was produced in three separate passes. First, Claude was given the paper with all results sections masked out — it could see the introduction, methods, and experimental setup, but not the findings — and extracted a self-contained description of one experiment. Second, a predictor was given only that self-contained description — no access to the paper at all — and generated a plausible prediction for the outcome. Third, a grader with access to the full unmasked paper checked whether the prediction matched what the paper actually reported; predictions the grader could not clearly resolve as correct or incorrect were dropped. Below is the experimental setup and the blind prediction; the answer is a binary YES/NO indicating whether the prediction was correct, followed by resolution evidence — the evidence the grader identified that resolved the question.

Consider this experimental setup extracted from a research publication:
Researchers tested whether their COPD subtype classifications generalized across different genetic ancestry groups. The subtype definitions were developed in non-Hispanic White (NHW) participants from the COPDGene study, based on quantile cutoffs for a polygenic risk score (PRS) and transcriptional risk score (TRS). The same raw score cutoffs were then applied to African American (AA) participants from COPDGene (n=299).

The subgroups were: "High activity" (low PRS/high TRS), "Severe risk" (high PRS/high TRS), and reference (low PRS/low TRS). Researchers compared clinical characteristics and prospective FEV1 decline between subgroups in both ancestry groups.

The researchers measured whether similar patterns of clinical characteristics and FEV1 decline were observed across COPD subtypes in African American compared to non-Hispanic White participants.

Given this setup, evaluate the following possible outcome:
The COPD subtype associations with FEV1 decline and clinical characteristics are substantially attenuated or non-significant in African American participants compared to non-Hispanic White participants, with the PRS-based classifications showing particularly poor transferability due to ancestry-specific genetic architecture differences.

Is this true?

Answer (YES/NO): NO